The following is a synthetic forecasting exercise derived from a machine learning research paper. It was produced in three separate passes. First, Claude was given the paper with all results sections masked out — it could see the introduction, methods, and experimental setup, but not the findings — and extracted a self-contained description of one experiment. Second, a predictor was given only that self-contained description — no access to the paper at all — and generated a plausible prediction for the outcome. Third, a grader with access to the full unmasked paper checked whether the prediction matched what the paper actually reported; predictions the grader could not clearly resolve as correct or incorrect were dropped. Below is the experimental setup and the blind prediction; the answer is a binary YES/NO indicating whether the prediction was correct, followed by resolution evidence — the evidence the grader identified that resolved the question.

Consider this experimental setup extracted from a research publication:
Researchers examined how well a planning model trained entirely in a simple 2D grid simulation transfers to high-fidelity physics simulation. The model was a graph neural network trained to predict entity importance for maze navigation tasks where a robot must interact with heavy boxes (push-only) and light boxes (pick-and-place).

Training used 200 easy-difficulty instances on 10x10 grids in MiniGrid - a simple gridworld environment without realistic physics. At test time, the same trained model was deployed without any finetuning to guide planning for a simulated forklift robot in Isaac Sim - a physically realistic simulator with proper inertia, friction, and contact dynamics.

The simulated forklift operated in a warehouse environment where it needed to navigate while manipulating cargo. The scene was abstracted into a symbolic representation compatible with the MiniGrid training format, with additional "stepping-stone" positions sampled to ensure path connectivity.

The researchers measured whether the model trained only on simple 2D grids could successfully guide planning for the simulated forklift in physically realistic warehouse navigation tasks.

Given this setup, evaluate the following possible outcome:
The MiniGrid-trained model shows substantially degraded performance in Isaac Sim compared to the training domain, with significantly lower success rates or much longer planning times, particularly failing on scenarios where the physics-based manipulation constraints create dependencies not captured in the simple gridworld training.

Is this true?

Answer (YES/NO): NO